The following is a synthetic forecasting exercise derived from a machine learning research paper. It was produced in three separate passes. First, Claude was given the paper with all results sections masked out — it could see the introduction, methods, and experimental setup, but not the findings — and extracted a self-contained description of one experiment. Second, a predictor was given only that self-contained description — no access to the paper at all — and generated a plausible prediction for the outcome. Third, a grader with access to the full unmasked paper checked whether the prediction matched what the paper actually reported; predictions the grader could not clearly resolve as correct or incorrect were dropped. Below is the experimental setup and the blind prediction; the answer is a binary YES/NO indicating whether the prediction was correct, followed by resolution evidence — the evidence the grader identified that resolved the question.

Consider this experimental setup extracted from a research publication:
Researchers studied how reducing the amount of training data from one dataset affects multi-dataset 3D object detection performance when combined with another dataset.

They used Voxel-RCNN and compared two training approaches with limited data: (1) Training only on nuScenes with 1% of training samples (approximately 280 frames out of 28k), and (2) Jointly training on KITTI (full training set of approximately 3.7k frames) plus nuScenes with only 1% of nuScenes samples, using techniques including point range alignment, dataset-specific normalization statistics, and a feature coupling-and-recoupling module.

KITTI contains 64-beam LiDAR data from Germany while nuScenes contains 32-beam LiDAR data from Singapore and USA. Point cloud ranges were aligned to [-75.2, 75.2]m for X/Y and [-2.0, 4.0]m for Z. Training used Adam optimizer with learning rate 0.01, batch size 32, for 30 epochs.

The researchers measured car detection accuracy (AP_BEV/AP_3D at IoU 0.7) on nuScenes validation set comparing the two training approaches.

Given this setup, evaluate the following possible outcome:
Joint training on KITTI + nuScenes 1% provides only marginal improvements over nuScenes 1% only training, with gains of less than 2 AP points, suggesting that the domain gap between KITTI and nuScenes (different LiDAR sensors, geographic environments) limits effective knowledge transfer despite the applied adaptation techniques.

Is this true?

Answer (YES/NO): NO